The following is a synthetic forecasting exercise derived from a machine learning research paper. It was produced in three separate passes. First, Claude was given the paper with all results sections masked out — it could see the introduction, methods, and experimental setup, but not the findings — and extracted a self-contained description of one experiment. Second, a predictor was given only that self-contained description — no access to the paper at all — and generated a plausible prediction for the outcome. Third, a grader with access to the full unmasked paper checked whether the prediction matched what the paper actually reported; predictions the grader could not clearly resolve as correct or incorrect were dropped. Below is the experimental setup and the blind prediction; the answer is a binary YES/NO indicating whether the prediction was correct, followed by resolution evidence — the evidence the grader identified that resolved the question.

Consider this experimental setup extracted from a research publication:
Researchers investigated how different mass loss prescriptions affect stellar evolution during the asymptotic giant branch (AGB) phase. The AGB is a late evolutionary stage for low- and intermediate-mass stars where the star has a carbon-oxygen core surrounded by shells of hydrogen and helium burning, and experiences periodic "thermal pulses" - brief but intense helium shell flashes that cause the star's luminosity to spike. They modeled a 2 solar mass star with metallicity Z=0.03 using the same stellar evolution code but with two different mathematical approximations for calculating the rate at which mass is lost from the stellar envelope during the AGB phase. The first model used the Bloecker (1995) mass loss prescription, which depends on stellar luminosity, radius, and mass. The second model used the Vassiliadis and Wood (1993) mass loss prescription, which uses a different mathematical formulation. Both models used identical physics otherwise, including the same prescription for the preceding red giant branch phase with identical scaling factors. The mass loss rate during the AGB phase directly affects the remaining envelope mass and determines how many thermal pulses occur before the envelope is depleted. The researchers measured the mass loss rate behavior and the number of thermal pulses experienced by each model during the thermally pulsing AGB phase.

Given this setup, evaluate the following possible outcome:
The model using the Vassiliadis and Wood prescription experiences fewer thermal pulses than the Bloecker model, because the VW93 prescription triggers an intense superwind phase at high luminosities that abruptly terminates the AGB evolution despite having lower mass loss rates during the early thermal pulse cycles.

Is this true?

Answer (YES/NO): NO